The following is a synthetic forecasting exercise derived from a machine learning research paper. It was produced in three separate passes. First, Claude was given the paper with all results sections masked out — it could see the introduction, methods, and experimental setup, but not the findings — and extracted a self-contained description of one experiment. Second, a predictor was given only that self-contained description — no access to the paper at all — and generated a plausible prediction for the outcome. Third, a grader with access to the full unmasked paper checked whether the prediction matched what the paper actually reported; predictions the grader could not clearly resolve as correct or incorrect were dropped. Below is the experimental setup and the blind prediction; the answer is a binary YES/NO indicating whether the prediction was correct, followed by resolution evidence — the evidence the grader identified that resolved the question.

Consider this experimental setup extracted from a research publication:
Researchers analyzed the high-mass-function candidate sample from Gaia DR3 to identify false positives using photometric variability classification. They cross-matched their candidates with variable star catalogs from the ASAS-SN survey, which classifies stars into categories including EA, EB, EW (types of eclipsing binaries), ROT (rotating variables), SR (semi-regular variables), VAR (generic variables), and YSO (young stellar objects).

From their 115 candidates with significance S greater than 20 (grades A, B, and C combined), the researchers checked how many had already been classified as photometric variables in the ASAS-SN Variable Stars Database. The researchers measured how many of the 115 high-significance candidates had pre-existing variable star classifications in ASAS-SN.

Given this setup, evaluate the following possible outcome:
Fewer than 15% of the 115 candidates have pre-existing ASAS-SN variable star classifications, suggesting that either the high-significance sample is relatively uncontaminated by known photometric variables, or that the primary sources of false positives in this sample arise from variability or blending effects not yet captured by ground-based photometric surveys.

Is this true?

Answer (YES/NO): NO